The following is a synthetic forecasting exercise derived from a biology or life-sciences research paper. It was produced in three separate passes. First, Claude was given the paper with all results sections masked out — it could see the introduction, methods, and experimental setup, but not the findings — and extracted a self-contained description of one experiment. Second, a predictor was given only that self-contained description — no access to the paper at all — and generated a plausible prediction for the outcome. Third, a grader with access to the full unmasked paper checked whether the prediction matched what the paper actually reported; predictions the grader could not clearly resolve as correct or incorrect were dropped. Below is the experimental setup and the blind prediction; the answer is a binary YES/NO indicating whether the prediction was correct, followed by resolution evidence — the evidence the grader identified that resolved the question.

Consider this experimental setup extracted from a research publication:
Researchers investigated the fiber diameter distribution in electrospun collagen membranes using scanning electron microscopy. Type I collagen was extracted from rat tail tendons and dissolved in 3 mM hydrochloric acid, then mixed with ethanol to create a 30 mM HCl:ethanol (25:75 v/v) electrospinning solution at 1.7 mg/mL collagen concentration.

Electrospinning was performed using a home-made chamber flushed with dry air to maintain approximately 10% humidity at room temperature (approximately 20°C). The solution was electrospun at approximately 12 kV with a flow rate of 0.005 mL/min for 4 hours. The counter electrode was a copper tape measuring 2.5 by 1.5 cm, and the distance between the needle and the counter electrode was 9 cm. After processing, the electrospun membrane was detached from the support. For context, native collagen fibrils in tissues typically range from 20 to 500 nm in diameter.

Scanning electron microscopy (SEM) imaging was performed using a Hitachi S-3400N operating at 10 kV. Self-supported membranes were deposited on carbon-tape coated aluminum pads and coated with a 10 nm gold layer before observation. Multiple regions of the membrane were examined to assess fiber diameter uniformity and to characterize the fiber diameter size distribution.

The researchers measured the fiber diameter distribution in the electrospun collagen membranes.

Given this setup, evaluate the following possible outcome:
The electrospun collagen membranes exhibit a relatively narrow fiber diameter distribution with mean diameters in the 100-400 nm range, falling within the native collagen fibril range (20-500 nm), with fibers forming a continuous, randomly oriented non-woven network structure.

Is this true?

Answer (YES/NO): NO